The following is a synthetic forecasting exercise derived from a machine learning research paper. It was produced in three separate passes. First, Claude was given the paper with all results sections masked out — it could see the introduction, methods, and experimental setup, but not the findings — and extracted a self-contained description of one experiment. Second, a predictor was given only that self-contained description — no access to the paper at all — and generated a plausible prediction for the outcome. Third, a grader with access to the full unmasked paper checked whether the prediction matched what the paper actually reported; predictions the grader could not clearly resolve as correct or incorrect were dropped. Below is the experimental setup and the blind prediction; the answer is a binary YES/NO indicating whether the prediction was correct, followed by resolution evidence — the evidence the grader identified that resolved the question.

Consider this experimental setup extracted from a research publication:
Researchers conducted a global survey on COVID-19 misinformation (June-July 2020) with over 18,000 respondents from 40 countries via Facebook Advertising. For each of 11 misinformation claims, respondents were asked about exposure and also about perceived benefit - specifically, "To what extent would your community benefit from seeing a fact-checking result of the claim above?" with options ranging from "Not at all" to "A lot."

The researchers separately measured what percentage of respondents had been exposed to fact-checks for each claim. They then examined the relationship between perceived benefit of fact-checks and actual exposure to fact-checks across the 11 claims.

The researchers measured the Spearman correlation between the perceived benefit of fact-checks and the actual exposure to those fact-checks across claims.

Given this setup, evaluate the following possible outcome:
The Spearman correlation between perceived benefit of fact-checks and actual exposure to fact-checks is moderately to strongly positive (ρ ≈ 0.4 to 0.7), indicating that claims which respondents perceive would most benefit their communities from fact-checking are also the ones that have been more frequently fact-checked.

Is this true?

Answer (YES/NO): NO